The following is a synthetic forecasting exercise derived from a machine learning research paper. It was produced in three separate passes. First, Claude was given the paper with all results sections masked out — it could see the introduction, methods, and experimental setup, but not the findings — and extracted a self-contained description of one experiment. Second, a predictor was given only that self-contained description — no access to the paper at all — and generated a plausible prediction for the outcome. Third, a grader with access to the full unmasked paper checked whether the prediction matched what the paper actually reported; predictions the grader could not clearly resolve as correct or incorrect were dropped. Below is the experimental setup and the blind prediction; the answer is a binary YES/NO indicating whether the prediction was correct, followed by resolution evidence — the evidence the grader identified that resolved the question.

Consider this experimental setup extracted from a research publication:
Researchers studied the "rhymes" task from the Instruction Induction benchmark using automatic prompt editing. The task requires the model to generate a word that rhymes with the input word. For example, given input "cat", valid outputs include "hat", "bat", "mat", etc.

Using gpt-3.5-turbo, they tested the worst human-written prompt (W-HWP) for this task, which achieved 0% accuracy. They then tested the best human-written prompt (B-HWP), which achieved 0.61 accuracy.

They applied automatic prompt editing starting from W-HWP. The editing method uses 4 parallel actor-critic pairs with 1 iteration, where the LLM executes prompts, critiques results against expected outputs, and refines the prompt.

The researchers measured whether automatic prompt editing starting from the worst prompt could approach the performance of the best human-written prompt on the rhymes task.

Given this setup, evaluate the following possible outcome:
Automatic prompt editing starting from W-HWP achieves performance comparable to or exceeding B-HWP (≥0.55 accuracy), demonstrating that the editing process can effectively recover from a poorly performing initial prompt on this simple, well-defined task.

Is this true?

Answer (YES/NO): YES